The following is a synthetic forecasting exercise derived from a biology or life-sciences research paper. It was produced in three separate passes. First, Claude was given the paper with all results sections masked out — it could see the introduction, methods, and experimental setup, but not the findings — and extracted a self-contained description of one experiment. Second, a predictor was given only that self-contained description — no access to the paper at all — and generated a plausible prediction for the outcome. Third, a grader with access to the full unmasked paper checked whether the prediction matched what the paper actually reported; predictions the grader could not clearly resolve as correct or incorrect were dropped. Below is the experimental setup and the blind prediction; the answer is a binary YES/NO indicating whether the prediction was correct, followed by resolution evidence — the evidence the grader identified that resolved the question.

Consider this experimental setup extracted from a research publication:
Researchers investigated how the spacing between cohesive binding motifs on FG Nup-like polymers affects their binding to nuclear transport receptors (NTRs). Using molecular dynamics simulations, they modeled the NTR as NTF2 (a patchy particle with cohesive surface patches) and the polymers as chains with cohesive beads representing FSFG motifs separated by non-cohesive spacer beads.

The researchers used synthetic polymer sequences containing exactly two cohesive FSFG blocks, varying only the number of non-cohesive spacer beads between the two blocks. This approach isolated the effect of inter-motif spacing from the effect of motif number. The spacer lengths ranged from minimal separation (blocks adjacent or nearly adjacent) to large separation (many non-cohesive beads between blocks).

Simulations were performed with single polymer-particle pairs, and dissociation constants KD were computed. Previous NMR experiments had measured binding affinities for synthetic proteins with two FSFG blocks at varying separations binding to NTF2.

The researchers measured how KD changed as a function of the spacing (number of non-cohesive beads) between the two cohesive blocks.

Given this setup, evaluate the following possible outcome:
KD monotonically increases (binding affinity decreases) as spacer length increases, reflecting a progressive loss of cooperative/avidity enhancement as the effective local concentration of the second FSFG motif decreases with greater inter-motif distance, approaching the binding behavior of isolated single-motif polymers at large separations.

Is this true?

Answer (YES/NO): YES